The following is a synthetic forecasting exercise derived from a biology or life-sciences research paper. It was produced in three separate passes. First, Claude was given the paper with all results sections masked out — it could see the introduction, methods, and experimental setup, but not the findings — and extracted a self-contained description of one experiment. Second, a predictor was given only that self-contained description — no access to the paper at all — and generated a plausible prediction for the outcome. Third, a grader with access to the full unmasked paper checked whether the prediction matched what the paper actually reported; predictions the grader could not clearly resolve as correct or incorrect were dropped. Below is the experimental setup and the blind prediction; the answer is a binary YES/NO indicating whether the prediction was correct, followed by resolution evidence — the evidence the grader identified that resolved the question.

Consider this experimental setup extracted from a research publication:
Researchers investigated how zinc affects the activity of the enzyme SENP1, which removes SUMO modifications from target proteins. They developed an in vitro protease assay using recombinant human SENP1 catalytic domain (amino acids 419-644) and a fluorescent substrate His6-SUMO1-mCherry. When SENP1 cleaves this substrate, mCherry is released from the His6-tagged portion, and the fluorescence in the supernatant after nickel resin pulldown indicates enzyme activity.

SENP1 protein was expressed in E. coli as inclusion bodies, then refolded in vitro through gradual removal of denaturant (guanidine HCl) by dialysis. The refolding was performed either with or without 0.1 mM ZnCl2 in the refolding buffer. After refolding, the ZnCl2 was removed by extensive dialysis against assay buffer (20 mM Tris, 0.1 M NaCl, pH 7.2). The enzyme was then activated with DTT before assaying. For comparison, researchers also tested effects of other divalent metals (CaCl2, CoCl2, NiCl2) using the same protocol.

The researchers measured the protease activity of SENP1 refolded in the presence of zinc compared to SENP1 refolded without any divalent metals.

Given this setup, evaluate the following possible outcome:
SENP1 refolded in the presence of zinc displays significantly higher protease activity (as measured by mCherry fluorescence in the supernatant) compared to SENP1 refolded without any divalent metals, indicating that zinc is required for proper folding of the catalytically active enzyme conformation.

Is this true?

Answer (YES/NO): NO